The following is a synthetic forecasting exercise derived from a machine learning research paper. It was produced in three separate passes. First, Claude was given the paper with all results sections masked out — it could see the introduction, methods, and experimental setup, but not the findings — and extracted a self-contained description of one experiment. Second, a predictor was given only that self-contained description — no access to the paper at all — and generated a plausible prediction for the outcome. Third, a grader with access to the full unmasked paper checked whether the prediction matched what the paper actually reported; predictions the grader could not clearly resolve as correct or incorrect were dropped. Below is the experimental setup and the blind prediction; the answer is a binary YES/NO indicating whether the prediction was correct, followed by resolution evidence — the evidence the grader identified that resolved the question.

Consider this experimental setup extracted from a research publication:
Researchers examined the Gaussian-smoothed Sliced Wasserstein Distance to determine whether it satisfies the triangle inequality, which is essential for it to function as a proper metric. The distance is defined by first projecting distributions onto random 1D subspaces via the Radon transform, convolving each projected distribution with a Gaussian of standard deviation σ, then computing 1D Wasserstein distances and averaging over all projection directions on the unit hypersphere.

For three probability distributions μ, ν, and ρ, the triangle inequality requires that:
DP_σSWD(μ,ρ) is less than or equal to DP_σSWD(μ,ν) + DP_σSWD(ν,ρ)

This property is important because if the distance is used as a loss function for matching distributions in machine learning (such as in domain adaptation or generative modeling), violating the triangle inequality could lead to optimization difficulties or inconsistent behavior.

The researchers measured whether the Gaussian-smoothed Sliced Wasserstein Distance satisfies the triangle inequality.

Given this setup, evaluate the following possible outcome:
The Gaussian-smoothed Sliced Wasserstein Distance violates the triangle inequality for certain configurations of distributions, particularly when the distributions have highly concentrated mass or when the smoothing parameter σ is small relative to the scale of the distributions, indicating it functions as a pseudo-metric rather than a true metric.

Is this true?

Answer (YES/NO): NO